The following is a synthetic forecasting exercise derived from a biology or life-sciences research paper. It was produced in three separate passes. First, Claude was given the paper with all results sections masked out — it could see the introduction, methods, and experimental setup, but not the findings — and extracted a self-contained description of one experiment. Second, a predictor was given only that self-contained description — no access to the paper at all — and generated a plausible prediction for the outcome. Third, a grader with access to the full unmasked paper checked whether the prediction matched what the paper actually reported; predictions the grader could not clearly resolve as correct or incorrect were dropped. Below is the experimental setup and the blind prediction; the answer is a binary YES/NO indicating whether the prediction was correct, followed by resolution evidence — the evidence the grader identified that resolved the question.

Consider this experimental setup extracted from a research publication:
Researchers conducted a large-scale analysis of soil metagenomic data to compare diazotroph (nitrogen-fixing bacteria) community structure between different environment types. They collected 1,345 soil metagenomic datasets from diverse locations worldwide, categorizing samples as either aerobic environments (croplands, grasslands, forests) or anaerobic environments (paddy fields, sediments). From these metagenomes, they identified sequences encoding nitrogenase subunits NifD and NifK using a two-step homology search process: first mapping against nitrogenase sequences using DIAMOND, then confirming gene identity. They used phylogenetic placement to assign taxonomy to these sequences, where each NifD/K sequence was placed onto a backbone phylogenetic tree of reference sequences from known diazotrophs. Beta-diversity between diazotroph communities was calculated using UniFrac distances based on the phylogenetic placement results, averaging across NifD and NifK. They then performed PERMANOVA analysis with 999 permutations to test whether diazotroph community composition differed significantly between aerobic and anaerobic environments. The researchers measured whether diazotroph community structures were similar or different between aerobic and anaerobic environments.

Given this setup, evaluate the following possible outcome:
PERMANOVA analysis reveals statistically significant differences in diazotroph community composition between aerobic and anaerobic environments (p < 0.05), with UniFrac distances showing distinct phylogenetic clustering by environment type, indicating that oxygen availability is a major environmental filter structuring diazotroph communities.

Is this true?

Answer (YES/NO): YES